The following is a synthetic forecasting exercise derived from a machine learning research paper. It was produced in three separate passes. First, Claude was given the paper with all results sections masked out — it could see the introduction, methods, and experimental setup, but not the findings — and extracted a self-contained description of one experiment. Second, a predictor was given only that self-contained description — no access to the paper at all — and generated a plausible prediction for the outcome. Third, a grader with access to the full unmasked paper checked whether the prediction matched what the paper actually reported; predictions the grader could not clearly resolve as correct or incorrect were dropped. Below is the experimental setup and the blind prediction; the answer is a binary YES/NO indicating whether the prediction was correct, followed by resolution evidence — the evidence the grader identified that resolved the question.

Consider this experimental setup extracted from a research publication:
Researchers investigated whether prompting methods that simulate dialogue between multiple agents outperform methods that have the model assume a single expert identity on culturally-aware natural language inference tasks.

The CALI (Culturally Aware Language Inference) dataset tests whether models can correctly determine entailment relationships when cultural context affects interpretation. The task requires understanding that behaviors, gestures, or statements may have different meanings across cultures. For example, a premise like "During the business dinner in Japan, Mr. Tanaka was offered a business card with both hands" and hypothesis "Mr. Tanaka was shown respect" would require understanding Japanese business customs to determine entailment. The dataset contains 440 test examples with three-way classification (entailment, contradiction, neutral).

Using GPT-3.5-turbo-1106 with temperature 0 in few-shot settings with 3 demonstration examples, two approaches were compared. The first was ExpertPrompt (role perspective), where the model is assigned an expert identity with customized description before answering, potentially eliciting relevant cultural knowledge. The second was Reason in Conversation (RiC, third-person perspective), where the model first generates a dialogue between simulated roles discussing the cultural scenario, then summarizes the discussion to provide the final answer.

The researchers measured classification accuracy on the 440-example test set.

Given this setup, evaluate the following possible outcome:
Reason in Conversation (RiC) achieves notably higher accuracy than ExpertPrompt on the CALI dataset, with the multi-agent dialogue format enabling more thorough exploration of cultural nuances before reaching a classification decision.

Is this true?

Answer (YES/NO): YES